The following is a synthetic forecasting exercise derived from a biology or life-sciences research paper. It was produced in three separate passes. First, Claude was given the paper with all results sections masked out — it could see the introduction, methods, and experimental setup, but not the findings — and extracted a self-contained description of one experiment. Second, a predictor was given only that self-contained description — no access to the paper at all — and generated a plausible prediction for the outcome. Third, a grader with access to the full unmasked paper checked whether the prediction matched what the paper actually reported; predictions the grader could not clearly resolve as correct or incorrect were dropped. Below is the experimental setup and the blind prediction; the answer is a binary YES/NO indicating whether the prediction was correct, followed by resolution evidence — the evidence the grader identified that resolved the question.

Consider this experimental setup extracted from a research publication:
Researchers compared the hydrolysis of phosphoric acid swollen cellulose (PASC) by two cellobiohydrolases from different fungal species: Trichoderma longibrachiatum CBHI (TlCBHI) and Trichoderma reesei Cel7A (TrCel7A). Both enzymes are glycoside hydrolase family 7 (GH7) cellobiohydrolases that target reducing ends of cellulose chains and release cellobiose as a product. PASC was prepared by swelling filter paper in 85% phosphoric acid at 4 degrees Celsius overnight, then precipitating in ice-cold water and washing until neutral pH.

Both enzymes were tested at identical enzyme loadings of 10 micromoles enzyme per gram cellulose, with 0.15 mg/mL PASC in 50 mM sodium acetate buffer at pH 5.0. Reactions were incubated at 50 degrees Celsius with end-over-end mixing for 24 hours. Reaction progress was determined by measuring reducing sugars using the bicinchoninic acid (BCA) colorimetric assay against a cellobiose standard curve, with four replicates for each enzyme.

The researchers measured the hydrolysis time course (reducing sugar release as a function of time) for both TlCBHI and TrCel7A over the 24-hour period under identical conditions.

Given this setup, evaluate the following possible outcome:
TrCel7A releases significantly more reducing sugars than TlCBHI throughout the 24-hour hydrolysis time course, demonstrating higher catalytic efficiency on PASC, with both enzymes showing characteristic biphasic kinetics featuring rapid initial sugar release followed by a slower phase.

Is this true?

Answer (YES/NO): NO